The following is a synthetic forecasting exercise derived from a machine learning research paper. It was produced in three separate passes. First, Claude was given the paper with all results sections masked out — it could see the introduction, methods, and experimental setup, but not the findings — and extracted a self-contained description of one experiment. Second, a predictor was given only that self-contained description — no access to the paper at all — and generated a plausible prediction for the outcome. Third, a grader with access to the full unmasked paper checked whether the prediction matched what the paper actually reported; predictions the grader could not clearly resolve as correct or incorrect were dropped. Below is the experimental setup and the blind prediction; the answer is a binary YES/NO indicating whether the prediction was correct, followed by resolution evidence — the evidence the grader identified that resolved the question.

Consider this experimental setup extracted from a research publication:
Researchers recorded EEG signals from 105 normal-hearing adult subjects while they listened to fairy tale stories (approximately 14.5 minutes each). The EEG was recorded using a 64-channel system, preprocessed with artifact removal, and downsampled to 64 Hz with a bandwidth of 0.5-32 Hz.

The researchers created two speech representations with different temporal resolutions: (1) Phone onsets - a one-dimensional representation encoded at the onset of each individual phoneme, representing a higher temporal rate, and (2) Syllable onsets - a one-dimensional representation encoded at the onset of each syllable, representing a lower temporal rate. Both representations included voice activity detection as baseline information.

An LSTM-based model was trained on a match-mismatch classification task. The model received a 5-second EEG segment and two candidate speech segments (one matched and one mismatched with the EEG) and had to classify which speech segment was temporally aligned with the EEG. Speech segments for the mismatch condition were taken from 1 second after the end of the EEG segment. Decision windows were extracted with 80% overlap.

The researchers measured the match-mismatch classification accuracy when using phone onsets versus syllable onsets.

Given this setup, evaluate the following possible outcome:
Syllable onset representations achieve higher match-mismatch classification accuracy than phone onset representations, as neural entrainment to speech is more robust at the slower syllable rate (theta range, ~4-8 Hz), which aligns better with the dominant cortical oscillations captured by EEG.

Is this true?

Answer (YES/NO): NO